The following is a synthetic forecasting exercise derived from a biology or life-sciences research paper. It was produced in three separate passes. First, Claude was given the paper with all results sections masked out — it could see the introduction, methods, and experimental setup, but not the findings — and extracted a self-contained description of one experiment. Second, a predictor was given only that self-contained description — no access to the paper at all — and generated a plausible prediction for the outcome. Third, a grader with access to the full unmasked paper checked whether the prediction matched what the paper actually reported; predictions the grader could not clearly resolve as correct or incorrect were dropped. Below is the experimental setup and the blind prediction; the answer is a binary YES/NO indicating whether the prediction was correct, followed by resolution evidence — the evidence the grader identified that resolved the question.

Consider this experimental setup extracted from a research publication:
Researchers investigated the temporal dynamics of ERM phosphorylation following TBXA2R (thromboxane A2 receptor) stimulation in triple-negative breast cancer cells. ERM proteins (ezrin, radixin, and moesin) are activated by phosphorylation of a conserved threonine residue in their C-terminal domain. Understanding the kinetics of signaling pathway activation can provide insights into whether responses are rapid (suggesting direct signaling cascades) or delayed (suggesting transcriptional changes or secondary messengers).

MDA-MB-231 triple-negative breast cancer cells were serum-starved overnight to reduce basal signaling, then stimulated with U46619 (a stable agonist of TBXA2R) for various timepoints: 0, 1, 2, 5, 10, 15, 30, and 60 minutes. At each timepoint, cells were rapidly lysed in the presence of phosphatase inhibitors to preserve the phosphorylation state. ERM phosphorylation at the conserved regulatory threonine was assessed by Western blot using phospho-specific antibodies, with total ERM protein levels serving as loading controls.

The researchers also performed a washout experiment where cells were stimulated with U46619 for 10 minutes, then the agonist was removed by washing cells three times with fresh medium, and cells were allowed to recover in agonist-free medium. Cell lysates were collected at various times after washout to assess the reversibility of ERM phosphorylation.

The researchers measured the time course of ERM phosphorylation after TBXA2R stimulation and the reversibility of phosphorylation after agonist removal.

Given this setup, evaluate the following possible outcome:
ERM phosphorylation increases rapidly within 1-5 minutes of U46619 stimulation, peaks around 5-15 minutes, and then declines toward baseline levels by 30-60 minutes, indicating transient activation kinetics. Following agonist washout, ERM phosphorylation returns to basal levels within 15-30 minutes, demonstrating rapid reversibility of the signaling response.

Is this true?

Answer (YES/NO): NO